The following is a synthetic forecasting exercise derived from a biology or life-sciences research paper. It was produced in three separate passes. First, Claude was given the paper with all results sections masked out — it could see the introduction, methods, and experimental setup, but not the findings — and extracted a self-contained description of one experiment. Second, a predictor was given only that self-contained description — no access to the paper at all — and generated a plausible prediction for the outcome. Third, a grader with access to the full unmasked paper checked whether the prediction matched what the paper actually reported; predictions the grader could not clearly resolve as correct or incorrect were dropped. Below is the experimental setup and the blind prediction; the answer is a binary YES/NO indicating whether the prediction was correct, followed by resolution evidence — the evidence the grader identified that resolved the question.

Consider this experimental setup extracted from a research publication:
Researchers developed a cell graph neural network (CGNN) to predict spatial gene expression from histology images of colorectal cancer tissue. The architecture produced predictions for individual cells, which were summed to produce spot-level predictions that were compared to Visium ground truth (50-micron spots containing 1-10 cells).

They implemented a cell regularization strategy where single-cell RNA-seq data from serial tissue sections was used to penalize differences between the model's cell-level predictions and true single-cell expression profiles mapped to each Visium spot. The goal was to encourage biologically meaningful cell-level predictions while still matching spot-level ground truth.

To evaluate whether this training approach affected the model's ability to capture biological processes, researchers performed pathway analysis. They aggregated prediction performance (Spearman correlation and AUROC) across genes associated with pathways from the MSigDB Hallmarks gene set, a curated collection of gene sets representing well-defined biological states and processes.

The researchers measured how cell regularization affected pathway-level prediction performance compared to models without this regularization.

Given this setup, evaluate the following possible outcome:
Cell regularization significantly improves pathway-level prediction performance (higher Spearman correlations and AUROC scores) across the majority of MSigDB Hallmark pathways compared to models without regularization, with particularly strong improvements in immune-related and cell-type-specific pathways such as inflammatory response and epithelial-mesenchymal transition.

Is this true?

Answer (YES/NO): NO